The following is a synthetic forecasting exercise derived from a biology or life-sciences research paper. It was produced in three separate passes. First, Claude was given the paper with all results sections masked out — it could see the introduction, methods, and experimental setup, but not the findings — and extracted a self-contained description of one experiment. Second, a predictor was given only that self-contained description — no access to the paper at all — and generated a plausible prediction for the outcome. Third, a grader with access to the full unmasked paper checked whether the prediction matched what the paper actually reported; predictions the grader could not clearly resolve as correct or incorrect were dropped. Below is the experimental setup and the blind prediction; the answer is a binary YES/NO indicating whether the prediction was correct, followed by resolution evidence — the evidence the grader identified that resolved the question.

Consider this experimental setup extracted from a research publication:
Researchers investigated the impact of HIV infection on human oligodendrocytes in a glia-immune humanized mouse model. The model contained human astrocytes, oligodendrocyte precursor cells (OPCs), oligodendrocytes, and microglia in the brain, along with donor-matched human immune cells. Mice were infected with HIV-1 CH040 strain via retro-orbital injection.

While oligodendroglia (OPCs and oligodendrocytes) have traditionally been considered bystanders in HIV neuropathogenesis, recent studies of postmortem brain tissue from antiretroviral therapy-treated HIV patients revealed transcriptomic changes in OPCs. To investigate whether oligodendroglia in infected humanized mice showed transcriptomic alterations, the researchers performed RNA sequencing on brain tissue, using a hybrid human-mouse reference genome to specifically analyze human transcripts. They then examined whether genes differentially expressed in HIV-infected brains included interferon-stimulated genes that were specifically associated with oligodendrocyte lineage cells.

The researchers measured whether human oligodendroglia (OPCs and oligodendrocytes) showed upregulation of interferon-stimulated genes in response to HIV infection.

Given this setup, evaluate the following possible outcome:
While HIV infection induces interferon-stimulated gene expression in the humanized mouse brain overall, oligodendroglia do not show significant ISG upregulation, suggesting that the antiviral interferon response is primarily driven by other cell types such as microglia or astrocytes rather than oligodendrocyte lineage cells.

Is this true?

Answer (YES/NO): NO